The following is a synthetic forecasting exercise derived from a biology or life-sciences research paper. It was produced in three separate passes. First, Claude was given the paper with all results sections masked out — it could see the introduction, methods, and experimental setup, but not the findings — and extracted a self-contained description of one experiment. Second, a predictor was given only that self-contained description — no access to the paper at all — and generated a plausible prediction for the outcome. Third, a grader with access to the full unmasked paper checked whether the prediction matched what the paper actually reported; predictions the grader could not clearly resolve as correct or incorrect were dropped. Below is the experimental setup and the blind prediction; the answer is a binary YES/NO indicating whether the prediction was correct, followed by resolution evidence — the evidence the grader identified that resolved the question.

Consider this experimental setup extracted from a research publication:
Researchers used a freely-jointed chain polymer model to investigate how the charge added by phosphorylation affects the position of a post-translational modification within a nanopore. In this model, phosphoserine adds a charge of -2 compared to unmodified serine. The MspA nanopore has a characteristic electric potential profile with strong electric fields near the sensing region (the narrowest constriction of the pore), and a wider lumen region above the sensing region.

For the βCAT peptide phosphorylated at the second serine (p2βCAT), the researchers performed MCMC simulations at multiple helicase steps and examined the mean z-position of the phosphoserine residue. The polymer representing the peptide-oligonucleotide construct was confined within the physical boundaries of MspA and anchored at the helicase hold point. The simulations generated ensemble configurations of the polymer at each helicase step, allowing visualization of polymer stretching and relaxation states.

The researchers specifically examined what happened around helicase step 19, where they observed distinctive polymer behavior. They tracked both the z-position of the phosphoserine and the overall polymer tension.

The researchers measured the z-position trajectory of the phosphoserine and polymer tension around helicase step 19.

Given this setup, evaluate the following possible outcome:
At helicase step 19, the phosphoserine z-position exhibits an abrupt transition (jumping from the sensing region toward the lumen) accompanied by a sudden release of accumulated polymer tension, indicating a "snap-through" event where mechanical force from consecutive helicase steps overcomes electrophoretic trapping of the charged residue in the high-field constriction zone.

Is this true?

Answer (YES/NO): YES